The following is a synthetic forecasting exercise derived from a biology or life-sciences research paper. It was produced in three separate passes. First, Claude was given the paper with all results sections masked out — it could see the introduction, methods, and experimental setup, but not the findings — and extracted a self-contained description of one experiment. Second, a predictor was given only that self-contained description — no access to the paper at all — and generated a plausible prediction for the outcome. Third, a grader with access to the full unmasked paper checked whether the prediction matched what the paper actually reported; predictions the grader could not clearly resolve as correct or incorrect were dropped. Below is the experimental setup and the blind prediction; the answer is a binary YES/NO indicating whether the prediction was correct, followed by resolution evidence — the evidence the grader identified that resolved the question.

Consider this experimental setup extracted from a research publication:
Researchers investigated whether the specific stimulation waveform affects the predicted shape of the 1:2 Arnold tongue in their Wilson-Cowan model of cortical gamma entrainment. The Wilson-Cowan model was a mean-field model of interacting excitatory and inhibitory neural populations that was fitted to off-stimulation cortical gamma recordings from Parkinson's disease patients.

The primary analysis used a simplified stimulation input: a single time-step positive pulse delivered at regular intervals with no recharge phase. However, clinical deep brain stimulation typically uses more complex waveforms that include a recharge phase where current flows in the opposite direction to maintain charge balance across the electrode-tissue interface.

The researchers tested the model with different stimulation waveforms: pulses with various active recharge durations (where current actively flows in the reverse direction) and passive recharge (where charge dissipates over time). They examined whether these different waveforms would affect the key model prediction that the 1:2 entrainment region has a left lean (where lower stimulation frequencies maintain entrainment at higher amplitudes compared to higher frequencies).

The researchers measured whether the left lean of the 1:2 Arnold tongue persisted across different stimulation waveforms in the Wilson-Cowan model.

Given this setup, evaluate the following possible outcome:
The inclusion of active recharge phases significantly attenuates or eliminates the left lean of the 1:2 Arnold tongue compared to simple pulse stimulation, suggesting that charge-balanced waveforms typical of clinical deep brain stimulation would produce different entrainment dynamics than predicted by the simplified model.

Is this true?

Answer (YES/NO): NO